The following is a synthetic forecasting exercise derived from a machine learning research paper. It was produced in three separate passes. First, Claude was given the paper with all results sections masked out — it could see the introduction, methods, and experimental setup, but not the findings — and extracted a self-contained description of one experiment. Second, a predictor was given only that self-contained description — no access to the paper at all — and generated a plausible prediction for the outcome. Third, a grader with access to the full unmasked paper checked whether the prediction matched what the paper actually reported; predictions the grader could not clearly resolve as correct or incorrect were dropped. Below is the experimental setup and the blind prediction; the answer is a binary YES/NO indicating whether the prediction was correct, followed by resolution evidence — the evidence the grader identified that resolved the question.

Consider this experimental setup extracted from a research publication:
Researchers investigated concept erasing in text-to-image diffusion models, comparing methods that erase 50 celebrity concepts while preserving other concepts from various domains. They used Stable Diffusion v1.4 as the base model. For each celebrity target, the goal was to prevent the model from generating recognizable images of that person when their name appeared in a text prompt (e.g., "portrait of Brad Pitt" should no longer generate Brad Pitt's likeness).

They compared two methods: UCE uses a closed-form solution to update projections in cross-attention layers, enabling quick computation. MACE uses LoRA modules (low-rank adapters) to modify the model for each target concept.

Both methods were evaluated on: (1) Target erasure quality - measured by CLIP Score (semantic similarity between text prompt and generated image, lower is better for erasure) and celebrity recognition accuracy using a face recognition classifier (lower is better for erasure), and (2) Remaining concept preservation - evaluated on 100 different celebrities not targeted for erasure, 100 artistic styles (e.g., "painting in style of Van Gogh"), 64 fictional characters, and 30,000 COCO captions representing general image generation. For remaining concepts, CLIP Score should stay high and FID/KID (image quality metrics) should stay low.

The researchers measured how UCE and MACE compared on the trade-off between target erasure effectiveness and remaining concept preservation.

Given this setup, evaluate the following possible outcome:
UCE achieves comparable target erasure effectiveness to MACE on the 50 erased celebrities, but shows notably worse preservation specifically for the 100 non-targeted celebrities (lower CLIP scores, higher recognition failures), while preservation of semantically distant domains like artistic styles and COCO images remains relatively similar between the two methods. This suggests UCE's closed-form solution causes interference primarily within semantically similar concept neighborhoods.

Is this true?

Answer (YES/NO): NO